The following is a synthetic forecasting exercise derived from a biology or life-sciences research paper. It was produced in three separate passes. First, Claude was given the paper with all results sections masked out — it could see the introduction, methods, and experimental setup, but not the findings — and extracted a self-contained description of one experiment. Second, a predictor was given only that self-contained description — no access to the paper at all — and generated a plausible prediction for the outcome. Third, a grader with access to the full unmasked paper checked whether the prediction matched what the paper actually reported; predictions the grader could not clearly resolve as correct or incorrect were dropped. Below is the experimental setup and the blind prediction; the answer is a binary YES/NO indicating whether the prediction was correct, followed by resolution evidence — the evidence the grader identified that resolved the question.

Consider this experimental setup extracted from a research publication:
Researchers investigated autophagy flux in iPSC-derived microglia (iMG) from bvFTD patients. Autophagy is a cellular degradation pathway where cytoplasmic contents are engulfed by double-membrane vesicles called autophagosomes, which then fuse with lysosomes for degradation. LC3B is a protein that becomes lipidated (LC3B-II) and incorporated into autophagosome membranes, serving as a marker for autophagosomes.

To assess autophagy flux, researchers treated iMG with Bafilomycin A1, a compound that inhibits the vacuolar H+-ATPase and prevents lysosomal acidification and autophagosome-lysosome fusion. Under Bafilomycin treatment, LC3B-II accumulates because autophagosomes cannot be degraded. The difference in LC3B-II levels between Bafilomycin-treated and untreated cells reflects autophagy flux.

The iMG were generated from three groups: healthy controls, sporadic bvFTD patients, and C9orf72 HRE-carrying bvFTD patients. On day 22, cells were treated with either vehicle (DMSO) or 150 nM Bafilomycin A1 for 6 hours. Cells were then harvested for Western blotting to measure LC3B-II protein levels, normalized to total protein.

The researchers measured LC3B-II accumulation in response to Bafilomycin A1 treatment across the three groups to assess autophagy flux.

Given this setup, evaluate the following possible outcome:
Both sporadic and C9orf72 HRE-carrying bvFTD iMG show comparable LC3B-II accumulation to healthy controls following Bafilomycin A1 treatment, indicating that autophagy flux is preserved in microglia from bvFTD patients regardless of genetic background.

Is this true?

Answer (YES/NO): YES